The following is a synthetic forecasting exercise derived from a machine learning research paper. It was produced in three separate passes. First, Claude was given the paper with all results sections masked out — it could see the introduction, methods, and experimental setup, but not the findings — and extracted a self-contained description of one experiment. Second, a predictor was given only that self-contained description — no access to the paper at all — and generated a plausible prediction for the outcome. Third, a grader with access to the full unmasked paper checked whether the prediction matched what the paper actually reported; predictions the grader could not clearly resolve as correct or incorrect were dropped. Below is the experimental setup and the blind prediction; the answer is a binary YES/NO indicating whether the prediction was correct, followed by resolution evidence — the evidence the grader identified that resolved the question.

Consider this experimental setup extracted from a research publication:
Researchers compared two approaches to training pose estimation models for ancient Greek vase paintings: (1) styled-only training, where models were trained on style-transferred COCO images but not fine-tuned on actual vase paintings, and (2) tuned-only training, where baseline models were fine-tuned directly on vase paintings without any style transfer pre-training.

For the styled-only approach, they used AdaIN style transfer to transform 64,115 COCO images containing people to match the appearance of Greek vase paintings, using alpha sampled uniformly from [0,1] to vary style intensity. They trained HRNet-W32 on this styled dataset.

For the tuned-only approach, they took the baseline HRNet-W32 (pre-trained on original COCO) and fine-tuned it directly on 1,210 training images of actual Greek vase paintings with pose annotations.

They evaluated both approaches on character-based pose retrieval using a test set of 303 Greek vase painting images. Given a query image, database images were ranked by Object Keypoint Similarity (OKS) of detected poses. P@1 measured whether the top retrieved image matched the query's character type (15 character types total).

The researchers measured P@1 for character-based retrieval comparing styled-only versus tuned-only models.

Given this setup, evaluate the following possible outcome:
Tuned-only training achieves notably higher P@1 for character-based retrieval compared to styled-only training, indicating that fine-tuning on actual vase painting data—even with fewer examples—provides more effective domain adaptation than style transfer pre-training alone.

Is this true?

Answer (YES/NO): YES